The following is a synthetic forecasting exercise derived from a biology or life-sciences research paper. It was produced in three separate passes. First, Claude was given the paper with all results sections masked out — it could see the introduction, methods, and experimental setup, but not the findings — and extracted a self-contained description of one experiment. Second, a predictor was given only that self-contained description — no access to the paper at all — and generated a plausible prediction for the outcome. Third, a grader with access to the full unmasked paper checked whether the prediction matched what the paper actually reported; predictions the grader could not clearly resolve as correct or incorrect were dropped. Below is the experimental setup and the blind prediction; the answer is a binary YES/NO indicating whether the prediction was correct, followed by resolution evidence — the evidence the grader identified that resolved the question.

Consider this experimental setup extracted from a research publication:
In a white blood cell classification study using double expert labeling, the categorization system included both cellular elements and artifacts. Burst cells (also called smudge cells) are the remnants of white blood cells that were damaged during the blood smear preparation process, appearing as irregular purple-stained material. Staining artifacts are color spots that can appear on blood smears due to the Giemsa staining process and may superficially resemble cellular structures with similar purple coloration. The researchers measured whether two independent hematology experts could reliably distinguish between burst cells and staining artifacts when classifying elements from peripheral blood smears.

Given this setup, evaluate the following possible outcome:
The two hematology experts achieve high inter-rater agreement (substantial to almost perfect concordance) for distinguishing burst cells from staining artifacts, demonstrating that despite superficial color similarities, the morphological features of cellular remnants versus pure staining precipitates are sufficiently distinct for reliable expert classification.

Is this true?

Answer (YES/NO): NO